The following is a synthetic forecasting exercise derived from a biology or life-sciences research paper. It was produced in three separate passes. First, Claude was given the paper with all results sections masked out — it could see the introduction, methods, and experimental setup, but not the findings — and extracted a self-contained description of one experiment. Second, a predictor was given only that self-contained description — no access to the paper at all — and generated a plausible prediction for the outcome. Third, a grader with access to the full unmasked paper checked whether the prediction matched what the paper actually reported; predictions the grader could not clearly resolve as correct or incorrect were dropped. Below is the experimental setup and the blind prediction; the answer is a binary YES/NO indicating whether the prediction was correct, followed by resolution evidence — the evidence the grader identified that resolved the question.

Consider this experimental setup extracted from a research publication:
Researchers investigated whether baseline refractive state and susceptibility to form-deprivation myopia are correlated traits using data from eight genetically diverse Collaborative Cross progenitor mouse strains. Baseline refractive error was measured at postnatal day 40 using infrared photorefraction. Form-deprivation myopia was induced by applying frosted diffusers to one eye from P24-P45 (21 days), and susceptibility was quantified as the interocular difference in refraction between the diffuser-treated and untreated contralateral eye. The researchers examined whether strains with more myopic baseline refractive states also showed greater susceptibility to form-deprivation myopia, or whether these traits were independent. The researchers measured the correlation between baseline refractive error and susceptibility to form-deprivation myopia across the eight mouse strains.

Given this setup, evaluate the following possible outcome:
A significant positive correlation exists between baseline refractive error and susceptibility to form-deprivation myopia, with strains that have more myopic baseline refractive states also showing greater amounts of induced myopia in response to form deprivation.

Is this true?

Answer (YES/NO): NO